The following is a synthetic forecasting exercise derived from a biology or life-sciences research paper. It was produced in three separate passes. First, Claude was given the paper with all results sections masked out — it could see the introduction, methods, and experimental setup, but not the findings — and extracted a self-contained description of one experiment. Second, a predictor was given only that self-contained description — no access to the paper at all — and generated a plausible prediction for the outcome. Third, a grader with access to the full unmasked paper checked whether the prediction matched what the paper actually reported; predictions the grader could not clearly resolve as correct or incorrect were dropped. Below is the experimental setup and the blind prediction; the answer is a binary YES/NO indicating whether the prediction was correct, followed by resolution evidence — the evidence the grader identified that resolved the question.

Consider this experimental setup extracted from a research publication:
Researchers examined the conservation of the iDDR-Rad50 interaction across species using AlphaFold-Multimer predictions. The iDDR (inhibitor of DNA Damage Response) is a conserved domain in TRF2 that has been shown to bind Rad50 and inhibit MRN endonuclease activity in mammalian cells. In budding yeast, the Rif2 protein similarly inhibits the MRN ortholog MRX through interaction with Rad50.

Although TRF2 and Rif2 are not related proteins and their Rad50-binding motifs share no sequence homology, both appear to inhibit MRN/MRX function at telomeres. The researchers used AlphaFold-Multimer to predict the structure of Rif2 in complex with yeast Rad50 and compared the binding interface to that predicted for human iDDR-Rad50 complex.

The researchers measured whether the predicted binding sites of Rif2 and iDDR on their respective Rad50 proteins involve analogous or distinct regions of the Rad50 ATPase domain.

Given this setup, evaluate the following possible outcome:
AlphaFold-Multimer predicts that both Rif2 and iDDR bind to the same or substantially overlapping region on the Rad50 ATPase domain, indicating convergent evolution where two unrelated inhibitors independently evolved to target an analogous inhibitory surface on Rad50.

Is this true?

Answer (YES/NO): YES